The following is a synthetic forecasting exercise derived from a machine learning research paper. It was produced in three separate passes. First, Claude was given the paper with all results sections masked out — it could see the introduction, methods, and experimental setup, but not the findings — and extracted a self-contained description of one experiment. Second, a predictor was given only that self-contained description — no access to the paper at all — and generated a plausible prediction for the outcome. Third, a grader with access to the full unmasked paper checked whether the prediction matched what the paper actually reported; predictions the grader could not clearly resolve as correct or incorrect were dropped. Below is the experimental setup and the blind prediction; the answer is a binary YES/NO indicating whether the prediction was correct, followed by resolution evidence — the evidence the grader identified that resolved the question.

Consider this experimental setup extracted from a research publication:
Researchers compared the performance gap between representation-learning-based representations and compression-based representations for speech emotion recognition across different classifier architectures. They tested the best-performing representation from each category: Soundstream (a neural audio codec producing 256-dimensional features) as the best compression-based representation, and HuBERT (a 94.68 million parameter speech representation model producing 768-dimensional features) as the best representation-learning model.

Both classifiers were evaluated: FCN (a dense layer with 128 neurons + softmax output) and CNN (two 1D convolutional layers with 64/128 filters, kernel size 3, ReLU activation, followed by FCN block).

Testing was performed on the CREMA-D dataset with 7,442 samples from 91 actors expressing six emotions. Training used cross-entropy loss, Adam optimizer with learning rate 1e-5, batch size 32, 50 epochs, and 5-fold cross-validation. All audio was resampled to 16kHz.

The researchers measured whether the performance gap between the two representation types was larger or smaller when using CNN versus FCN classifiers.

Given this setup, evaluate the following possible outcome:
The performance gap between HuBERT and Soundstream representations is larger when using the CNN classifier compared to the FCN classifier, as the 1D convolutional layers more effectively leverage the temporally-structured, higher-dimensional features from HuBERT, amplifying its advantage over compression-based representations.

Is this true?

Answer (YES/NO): YES